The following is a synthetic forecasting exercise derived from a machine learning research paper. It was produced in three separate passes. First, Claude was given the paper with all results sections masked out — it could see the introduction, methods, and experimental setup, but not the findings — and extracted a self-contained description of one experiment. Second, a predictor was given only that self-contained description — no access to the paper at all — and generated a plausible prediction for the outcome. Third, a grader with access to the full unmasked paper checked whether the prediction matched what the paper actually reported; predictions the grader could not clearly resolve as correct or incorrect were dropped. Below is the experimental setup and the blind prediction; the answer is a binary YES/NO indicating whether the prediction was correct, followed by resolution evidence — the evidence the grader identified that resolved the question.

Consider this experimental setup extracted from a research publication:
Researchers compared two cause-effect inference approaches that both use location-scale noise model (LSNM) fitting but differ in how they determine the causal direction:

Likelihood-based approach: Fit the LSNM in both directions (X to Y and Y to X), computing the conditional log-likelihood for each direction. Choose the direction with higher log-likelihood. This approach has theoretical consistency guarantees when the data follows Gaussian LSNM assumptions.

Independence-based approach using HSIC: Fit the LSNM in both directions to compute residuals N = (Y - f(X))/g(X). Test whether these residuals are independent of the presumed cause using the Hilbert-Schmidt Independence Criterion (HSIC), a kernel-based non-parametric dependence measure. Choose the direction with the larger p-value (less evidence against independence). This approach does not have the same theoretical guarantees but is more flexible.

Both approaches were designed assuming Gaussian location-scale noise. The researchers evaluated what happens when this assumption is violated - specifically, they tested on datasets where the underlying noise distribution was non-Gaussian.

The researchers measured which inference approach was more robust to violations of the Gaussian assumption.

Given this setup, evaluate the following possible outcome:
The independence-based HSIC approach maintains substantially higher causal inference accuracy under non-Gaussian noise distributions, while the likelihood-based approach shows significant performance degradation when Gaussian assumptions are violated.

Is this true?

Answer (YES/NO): NO